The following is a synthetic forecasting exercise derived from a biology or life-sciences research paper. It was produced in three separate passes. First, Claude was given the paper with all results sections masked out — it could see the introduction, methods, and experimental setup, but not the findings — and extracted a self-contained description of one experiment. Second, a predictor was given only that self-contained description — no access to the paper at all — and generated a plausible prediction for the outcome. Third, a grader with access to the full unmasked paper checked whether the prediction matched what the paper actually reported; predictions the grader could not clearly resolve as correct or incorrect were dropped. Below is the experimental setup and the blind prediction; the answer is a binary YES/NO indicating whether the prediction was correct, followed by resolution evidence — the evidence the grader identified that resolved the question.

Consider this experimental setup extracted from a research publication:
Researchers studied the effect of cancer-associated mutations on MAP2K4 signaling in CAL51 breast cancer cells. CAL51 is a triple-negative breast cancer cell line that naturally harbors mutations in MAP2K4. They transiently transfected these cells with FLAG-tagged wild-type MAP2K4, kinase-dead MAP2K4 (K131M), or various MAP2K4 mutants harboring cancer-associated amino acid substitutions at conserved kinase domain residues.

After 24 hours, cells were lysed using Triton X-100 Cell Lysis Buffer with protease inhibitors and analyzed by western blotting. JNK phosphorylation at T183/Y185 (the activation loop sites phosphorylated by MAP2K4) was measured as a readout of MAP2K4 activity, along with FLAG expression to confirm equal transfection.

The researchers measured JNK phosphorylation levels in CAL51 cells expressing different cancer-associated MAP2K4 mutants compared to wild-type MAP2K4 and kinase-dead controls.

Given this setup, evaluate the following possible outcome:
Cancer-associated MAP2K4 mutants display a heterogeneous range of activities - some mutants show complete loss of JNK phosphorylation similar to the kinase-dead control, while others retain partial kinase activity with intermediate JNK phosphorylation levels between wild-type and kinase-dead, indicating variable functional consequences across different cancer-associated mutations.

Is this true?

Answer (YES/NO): NO